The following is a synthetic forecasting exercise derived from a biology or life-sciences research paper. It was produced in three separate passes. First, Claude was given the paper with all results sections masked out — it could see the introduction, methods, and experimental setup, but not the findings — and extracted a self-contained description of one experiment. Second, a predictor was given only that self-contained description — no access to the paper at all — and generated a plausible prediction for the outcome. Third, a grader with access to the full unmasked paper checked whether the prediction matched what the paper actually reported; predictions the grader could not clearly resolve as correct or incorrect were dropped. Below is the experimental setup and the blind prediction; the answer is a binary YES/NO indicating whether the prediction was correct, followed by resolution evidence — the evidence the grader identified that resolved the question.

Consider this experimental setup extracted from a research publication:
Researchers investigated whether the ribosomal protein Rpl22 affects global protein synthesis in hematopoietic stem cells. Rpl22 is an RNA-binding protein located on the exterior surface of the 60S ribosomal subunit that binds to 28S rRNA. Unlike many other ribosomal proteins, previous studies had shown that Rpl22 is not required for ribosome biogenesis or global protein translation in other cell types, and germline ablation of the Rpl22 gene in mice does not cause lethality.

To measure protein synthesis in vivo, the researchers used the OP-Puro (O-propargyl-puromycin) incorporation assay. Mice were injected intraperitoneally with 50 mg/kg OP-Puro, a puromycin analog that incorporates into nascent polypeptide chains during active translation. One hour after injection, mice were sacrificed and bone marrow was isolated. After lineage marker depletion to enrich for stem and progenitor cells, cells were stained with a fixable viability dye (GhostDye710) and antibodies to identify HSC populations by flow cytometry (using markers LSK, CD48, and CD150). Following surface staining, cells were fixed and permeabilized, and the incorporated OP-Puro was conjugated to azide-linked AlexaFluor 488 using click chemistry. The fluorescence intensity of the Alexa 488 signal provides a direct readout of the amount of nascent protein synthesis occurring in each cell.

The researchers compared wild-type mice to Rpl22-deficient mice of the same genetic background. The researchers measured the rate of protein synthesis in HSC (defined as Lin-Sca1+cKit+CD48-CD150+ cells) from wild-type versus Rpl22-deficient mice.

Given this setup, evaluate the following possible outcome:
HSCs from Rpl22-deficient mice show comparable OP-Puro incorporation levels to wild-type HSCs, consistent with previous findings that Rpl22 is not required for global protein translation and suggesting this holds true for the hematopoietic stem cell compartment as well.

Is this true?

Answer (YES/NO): YES